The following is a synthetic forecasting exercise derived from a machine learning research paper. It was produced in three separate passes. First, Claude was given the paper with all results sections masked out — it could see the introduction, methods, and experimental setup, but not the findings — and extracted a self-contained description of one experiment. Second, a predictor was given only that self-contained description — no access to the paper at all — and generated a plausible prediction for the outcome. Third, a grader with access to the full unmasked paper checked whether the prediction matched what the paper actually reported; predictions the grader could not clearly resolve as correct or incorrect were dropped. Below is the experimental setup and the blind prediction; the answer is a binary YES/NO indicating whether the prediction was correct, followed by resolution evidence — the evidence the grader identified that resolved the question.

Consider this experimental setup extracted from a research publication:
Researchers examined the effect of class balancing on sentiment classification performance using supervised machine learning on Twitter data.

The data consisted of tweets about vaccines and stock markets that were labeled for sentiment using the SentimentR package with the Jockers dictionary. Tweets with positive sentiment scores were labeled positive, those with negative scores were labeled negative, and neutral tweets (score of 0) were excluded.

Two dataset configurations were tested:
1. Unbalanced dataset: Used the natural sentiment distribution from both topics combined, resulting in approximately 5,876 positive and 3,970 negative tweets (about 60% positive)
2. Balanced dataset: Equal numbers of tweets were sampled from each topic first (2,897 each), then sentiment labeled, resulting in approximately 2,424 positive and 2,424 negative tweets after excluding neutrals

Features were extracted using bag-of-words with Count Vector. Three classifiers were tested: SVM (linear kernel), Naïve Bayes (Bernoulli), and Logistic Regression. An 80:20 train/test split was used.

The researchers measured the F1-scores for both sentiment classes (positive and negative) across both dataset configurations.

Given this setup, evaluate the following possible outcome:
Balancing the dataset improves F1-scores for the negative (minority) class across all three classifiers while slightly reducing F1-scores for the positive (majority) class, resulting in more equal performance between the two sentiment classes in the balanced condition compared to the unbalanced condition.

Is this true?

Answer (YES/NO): NO